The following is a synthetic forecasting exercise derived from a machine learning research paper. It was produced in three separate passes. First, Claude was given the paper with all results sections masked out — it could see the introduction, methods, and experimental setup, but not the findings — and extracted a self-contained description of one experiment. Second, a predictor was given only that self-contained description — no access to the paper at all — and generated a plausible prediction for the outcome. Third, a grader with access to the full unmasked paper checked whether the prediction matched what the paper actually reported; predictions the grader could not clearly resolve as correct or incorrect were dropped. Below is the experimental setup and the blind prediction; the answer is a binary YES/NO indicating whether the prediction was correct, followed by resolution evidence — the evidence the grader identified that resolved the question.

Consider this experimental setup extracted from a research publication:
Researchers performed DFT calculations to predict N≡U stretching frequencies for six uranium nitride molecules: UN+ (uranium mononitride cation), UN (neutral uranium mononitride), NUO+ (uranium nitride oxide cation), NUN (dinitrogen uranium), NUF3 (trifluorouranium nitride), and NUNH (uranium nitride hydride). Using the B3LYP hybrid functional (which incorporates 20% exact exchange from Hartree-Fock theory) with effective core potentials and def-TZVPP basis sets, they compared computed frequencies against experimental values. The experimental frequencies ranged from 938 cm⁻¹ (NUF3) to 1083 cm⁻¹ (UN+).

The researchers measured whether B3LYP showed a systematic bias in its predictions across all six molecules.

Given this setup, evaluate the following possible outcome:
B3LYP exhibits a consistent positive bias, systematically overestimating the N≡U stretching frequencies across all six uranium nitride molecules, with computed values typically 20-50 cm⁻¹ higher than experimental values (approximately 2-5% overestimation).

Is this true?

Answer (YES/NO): NO